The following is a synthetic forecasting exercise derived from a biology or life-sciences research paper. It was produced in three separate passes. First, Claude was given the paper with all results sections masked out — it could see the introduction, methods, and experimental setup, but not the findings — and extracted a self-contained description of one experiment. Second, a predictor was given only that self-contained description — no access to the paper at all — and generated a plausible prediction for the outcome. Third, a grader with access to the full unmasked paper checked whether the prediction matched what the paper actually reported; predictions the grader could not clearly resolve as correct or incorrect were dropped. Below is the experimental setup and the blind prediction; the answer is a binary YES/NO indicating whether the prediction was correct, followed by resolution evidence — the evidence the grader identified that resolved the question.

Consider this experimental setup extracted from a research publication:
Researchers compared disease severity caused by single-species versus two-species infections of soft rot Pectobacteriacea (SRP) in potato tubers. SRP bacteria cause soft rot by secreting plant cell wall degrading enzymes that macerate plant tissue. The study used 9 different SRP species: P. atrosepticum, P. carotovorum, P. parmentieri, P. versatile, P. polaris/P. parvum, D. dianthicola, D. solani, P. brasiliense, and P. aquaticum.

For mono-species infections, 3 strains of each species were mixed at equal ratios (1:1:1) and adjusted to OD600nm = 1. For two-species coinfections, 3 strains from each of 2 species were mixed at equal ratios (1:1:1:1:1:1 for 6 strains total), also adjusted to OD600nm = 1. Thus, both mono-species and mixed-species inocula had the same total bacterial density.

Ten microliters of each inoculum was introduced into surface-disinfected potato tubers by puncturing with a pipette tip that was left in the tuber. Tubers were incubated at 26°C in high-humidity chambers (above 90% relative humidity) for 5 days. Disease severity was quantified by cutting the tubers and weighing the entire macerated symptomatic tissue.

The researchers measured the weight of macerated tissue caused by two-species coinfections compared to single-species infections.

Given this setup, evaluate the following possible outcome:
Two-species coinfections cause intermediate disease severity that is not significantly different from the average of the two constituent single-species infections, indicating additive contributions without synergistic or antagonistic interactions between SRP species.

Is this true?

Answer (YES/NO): NO